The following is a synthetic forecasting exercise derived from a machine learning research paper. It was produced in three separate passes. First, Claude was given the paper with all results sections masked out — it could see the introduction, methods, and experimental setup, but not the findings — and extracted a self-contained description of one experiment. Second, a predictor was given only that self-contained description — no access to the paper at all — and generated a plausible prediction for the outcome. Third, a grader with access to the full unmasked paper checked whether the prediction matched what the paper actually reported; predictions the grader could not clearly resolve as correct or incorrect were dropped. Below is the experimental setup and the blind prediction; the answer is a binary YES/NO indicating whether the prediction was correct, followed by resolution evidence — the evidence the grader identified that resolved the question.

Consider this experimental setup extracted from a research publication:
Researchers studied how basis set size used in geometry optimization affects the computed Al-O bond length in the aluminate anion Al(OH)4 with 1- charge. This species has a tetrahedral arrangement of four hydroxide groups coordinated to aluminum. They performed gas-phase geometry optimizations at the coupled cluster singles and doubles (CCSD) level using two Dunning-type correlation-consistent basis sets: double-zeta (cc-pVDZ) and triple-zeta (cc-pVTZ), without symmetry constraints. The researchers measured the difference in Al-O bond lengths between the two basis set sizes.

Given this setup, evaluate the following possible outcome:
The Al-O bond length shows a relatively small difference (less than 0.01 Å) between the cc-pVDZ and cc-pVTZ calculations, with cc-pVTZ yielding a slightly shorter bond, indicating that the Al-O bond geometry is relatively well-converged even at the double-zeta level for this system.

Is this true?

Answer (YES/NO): NO